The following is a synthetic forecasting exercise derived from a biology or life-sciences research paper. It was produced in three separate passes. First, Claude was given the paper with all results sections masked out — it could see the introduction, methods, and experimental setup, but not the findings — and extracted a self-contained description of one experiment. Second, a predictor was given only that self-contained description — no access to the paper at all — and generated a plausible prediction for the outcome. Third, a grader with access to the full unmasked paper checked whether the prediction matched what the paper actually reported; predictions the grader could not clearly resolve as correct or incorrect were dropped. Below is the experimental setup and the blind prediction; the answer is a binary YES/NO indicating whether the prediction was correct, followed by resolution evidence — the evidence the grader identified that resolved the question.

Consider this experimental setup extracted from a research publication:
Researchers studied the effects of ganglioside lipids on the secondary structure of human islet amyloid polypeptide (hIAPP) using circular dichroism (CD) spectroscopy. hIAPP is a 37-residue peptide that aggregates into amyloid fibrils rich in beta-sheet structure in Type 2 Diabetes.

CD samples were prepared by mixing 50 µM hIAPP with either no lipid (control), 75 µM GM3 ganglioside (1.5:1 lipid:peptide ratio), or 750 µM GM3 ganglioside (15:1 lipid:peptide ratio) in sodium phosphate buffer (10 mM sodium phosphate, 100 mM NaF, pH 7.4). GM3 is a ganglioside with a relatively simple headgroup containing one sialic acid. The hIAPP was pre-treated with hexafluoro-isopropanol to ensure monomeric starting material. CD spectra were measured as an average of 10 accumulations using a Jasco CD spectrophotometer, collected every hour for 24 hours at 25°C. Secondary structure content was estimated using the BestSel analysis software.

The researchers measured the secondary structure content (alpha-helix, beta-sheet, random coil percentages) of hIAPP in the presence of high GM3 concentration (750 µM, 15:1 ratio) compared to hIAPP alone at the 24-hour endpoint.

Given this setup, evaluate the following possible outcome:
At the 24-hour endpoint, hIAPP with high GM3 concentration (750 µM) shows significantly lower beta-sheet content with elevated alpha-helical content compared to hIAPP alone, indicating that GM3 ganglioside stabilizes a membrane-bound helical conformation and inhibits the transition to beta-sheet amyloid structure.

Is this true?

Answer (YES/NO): YES